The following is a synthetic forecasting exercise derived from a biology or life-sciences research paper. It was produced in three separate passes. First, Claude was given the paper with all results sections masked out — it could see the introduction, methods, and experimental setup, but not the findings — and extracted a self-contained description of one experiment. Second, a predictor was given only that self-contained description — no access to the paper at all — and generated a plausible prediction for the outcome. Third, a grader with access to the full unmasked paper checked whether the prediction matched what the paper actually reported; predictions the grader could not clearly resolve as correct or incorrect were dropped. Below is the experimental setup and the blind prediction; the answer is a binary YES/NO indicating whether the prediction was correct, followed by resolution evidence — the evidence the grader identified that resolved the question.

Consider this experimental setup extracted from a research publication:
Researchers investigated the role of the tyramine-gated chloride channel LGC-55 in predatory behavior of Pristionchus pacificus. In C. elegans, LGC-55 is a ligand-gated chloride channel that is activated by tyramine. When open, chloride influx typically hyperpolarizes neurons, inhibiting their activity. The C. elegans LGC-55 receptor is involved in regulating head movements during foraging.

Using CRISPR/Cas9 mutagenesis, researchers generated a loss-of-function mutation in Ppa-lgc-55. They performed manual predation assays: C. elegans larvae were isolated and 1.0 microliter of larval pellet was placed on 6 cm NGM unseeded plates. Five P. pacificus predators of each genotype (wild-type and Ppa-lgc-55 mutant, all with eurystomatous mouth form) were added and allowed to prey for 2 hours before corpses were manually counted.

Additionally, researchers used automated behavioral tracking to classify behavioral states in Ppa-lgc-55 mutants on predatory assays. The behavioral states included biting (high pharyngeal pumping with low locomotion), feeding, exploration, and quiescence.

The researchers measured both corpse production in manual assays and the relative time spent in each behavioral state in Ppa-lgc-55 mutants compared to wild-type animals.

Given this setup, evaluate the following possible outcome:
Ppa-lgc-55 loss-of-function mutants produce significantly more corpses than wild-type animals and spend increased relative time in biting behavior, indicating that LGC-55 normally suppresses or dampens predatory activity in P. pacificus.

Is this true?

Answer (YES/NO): NO